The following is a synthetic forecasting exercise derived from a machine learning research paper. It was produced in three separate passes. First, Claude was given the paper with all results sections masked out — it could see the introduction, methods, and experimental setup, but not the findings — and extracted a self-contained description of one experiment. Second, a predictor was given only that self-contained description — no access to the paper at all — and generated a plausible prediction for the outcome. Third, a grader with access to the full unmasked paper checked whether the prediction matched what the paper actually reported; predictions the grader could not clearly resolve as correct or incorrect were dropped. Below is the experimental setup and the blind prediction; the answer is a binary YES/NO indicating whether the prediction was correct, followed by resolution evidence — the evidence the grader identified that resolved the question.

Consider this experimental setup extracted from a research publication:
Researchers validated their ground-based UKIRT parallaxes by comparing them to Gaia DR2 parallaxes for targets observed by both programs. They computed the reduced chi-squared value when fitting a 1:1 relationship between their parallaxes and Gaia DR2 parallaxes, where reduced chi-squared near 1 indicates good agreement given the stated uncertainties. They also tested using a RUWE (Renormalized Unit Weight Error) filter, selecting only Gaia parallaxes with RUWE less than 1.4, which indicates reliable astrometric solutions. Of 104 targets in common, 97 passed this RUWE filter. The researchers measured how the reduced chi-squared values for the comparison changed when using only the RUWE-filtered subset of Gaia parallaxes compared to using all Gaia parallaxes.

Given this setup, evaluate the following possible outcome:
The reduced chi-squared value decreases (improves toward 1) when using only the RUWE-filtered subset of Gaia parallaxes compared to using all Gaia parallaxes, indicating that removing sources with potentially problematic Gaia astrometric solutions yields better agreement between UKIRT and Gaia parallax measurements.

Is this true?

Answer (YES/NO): NO